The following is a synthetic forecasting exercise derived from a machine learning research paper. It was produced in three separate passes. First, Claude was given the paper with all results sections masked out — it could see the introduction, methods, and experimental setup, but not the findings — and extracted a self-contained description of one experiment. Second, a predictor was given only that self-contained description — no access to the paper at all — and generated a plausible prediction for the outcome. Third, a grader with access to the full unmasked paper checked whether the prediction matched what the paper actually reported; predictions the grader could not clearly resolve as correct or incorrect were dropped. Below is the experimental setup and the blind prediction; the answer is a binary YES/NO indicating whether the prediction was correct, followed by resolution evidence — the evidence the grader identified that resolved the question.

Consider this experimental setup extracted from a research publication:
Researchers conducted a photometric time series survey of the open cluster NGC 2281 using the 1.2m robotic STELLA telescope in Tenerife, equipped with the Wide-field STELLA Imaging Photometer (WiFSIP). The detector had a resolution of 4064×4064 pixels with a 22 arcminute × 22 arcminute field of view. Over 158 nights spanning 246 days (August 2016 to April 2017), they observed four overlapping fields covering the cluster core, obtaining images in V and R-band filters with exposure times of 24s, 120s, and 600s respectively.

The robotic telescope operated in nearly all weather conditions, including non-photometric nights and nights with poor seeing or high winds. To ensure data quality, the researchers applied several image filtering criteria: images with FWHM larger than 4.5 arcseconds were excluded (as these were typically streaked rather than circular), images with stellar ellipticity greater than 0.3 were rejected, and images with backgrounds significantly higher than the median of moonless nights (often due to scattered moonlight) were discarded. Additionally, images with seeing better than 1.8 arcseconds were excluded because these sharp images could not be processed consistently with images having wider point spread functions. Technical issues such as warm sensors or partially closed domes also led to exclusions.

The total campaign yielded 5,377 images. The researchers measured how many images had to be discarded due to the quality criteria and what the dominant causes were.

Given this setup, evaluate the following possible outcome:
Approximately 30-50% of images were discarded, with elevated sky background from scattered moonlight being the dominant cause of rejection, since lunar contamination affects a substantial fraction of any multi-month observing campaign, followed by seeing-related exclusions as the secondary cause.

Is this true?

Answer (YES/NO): NO